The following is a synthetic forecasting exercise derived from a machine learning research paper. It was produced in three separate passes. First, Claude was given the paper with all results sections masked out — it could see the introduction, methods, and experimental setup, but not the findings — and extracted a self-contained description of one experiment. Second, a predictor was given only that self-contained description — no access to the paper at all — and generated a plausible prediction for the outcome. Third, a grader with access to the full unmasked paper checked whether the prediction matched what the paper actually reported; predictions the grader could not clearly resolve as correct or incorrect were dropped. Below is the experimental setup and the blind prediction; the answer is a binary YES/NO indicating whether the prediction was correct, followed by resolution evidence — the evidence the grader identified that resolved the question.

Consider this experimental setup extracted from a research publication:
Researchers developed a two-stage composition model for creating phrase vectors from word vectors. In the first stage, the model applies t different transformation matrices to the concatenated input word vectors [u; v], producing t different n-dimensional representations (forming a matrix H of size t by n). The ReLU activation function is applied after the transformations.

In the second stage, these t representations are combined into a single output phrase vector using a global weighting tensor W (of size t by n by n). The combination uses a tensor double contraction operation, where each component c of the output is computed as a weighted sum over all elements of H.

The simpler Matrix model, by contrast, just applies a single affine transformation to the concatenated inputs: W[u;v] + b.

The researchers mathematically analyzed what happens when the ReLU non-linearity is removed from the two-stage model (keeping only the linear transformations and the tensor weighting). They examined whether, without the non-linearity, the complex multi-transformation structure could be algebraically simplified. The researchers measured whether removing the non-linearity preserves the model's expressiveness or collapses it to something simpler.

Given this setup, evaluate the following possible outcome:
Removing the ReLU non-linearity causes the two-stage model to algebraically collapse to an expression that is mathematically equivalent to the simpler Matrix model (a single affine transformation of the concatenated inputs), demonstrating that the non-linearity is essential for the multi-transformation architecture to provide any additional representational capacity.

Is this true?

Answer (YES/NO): YES